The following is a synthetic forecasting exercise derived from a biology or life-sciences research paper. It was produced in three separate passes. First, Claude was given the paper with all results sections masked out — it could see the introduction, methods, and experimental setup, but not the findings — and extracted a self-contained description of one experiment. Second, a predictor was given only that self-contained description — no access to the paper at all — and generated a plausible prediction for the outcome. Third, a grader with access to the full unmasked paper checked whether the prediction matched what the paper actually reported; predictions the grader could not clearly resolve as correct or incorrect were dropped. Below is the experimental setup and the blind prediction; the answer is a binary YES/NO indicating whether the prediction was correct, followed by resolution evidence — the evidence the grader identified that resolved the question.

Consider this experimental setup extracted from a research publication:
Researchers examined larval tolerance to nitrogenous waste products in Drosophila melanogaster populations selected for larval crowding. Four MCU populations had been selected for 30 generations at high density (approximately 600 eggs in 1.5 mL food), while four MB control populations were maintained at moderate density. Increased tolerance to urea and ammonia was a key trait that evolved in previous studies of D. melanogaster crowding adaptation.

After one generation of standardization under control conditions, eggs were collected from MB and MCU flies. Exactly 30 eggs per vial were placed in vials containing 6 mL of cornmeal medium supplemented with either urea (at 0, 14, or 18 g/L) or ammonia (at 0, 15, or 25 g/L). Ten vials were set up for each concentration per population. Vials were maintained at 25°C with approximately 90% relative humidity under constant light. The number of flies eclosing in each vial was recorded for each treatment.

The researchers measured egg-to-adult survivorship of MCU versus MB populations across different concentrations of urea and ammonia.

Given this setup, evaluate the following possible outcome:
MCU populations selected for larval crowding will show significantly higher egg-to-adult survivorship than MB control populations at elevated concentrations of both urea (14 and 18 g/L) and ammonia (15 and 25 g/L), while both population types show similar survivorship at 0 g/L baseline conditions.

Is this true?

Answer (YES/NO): NO